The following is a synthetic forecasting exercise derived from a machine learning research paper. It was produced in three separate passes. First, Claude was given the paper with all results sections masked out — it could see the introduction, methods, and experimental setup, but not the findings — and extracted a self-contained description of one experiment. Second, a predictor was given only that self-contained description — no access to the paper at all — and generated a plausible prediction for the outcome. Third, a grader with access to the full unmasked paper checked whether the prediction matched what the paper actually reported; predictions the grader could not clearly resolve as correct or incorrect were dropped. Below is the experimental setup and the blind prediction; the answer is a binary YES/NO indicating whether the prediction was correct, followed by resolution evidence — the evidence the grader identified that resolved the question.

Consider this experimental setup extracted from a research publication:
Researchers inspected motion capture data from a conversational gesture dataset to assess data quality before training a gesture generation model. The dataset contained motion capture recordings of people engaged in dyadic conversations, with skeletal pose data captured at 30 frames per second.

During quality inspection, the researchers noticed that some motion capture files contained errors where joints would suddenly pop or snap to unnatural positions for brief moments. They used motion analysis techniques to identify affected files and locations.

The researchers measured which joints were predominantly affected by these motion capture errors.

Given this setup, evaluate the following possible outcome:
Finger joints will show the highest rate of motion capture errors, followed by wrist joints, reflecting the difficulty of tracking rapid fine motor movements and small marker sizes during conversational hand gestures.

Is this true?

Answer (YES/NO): NO